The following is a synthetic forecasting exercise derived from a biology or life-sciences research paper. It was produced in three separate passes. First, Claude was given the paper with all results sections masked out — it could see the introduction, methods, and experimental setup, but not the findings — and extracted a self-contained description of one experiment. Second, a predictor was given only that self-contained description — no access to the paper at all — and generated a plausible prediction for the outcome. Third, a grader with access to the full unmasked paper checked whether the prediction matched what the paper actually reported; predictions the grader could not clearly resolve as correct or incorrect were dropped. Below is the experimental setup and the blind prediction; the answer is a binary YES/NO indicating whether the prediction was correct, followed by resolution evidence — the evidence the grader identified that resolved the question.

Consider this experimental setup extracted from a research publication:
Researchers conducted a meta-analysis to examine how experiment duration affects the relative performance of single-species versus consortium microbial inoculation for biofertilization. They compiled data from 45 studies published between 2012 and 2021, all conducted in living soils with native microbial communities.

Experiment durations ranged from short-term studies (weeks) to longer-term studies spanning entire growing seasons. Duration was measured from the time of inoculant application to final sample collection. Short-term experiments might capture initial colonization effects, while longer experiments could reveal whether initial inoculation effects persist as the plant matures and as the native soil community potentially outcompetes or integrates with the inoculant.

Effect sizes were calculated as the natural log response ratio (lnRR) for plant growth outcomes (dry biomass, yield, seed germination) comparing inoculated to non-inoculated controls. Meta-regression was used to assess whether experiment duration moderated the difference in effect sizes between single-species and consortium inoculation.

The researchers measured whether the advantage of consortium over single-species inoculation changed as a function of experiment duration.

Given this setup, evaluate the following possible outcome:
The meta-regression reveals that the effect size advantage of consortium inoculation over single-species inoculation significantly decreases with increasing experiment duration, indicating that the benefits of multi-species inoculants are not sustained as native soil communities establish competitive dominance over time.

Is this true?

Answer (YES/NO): NO